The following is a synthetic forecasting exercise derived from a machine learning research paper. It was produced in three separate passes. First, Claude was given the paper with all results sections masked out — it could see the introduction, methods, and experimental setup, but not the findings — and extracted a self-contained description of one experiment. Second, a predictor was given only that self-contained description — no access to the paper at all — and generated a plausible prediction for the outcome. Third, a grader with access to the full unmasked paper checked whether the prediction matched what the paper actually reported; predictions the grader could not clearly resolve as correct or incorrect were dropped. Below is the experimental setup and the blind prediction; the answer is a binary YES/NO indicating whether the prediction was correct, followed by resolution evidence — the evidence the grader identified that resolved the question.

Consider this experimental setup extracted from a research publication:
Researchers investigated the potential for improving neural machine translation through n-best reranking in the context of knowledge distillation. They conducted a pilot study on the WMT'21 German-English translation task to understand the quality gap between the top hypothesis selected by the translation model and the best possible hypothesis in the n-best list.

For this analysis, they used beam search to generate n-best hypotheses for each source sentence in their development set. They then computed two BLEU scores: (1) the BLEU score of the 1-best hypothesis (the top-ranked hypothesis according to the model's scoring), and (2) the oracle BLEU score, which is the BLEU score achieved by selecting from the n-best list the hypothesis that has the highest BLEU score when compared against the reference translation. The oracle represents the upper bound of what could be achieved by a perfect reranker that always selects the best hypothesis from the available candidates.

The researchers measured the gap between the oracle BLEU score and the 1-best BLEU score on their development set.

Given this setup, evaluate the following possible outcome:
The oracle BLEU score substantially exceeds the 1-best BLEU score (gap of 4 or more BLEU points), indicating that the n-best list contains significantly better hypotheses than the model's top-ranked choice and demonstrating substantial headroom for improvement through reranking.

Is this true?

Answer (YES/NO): YES